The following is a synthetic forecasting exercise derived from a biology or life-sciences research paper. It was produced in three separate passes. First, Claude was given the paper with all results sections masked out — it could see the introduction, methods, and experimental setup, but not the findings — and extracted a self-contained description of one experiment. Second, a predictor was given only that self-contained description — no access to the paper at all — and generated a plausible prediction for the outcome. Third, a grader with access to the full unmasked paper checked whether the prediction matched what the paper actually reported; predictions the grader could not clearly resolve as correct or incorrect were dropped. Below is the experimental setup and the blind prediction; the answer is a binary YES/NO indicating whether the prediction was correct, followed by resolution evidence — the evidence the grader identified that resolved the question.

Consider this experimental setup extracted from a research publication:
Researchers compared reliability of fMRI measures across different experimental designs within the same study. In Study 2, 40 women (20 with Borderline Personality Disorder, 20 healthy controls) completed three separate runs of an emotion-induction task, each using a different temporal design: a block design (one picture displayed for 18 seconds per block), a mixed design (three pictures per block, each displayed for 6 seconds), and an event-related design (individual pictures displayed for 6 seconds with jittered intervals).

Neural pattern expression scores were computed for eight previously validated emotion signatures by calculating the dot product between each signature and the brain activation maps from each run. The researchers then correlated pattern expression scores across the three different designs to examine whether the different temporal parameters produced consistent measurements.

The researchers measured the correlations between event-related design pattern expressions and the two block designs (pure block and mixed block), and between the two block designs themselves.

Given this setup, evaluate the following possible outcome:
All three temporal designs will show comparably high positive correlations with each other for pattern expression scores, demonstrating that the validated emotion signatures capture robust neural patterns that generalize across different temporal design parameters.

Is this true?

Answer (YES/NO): NO